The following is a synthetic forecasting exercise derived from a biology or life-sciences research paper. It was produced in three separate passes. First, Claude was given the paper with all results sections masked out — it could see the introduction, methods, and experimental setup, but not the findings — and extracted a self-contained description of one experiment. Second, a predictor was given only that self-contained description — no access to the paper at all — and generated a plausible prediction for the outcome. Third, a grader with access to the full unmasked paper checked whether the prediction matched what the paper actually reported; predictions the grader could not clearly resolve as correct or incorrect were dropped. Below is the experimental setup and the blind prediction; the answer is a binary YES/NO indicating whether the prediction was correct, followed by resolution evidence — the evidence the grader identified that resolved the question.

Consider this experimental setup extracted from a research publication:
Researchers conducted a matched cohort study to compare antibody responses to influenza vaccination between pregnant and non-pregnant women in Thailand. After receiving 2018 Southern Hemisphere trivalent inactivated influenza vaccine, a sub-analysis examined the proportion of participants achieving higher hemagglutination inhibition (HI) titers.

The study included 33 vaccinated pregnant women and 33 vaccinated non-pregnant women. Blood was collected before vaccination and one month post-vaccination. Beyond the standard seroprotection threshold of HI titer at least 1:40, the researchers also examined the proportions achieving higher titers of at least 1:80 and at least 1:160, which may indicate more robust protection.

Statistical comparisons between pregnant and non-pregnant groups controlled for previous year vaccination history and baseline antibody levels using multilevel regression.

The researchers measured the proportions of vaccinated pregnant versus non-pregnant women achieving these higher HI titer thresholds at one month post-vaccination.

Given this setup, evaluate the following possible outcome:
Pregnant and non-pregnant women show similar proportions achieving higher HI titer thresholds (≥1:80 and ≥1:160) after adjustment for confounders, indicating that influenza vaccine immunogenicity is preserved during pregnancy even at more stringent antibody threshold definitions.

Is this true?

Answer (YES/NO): YES